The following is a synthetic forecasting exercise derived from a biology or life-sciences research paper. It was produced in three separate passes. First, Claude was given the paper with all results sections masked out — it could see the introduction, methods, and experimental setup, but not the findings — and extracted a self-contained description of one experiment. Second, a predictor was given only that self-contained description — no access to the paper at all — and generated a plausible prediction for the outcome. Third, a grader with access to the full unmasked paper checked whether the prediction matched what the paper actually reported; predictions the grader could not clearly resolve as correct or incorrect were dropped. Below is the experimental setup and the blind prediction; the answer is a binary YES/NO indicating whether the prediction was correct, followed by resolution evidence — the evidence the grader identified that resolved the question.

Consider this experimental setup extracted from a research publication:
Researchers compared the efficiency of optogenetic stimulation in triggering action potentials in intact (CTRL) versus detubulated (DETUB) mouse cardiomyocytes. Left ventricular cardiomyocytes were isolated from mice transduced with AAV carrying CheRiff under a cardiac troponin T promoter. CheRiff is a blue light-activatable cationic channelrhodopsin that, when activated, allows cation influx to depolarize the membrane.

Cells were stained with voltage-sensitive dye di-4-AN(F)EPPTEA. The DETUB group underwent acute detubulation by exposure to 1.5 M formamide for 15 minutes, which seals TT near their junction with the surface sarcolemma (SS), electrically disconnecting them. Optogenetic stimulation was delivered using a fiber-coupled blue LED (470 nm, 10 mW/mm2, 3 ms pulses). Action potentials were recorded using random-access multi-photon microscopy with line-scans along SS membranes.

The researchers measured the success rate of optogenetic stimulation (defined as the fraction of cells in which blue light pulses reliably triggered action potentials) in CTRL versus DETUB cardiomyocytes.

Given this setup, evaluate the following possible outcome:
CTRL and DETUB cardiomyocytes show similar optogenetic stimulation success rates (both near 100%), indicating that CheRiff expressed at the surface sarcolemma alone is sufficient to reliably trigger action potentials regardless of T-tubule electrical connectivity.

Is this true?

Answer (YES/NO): NO